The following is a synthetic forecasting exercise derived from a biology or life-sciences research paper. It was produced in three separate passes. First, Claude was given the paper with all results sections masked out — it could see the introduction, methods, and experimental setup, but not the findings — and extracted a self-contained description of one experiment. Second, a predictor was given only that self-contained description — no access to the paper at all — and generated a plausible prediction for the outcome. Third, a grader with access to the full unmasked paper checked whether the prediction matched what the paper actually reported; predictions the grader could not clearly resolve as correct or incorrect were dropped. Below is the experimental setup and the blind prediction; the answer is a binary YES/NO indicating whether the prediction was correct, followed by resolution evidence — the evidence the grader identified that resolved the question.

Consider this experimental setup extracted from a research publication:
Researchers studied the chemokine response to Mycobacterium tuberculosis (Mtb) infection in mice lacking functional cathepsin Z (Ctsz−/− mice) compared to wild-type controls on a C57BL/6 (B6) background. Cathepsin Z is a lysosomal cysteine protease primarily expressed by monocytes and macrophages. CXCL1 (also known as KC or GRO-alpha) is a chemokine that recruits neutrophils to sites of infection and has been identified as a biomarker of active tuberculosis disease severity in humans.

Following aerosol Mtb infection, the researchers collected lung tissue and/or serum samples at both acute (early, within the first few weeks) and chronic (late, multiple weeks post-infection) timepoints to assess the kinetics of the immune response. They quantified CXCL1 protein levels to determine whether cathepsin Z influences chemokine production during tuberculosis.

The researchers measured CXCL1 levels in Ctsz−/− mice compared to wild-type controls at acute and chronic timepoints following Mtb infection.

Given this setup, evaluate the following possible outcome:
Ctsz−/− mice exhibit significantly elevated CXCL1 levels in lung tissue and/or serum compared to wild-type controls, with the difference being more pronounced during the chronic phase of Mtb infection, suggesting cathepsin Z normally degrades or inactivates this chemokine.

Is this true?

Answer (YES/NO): NO